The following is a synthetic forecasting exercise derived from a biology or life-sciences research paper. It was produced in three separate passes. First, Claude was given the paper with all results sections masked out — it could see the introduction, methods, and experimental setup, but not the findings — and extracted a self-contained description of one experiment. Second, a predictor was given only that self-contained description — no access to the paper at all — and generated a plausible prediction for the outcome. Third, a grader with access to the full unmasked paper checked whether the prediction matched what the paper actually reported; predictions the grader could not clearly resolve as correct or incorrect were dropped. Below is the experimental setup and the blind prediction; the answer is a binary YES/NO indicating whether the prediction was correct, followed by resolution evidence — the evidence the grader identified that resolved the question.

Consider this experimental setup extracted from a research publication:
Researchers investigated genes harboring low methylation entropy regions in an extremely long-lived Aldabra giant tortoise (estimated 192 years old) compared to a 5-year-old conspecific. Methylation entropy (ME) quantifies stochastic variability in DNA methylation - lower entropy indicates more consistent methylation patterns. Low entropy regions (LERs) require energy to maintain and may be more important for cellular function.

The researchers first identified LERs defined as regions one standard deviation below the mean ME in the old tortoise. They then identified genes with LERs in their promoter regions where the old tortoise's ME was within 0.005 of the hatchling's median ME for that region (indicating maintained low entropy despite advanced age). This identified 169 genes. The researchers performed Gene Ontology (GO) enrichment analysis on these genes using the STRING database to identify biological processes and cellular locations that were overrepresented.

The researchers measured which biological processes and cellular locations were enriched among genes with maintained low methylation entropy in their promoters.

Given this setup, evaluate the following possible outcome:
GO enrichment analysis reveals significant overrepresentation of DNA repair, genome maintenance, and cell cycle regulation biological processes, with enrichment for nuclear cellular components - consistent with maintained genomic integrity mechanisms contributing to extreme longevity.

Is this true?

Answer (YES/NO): NO